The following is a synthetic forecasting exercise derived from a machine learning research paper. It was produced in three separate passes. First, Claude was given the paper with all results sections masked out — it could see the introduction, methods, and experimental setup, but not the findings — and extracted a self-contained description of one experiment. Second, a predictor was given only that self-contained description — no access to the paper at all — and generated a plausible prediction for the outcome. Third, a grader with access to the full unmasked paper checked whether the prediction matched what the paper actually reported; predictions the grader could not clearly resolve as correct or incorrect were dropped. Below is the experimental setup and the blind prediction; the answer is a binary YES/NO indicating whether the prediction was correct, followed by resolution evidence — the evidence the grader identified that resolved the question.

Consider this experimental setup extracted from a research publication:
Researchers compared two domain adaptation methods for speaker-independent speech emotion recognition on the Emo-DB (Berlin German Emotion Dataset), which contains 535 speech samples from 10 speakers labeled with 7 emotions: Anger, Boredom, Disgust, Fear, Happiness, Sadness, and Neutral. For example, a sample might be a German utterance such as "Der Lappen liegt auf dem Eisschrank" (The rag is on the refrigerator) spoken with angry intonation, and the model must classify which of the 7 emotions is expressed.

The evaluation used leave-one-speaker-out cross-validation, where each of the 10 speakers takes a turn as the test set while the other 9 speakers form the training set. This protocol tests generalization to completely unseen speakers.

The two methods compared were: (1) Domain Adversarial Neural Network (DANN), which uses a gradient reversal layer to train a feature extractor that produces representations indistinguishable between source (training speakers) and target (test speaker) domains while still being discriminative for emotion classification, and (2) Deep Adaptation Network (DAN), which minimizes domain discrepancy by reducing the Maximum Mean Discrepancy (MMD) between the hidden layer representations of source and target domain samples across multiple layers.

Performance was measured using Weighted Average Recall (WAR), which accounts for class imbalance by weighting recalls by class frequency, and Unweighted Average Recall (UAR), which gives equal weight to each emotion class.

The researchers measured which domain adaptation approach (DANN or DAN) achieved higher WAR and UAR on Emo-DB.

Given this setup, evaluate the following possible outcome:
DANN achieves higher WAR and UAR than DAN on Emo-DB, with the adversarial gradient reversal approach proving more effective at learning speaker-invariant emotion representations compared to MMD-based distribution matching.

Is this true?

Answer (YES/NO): NO